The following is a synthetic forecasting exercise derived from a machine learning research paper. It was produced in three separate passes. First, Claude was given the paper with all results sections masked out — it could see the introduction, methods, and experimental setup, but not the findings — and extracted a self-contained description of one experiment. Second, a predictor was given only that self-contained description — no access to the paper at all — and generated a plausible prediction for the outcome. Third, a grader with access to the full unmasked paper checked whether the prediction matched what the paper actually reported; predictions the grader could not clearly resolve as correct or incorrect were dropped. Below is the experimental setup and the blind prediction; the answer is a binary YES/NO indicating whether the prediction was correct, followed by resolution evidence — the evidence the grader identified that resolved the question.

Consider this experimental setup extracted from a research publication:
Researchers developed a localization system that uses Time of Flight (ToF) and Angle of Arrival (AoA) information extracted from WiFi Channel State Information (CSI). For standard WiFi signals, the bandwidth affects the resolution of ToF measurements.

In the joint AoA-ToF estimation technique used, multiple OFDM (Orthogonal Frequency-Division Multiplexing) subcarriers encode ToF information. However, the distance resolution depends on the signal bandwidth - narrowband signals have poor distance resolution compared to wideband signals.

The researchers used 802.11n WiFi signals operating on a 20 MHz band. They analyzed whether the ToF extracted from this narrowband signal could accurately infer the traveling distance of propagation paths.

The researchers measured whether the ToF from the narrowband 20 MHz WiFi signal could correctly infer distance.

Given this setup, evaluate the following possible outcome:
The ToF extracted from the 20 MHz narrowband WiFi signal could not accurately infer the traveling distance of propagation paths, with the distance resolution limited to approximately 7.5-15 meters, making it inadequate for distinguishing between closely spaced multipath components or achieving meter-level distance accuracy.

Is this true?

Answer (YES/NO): NO